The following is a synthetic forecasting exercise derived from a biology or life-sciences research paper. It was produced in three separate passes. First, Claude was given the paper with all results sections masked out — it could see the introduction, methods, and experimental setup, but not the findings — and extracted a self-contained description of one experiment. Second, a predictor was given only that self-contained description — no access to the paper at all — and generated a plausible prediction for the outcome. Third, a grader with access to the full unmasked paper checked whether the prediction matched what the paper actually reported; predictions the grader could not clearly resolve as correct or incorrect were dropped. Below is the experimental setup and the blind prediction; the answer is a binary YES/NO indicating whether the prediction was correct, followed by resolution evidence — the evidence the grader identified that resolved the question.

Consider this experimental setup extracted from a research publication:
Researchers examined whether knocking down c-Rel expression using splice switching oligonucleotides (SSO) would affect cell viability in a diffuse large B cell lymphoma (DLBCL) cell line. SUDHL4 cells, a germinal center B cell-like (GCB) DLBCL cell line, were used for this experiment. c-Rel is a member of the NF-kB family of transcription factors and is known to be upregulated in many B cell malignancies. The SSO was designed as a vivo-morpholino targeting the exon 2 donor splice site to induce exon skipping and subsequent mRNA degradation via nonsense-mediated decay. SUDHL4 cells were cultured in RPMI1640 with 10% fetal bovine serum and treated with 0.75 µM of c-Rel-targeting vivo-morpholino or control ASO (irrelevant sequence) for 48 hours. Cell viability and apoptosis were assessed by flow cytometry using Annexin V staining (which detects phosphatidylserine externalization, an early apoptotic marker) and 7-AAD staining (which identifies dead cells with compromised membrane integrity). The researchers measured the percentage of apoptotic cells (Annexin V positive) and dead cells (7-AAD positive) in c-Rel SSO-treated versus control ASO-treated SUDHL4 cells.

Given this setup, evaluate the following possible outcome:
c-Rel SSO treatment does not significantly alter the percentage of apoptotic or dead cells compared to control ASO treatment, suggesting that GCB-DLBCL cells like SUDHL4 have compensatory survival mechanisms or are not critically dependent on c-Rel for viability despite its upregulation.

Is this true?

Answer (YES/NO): NO